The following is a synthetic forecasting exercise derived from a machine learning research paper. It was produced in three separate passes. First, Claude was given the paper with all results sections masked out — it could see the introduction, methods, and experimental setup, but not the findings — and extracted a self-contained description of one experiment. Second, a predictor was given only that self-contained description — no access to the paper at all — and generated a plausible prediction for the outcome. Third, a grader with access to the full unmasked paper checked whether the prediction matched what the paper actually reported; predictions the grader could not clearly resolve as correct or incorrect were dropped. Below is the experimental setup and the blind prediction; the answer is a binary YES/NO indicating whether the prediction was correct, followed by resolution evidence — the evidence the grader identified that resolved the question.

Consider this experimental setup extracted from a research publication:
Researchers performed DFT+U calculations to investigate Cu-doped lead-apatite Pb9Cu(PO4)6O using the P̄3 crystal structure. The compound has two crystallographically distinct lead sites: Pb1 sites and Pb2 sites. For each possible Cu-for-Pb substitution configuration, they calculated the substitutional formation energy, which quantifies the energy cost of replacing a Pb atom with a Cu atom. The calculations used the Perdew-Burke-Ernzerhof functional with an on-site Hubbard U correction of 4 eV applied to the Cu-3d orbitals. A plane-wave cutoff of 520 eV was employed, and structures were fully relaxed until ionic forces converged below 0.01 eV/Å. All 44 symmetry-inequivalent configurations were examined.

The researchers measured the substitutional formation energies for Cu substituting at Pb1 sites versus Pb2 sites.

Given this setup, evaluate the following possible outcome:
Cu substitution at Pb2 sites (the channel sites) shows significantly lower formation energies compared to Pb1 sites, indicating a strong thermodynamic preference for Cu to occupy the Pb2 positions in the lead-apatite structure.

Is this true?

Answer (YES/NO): YES